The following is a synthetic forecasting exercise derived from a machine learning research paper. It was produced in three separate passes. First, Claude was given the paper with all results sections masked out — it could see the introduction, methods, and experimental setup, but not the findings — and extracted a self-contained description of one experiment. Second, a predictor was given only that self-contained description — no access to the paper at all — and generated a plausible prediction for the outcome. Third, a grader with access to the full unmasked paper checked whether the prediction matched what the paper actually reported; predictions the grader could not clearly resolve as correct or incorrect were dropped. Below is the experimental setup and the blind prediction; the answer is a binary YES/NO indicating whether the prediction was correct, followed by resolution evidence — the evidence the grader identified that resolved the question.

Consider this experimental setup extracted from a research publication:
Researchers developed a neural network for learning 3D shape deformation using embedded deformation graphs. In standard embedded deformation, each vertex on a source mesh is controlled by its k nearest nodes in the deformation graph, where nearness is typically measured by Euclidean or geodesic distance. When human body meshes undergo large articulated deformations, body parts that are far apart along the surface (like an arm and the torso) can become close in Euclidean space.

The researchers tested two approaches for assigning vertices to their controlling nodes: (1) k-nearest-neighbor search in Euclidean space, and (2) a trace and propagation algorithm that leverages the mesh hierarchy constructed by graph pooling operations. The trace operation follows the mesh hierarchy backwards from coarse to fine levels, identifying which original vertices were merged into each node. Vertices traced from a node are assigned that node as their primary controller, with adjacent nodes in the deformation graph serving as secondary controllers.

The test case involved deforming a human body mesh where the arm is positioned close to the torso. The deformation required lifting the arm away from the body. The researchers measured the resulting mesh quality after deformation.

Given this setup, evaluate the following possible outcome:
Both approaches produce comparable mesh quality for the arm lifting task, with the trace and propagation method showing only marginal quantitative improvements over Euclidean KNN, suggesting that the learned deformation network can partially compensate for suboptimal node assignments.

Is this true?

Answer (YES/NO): NO